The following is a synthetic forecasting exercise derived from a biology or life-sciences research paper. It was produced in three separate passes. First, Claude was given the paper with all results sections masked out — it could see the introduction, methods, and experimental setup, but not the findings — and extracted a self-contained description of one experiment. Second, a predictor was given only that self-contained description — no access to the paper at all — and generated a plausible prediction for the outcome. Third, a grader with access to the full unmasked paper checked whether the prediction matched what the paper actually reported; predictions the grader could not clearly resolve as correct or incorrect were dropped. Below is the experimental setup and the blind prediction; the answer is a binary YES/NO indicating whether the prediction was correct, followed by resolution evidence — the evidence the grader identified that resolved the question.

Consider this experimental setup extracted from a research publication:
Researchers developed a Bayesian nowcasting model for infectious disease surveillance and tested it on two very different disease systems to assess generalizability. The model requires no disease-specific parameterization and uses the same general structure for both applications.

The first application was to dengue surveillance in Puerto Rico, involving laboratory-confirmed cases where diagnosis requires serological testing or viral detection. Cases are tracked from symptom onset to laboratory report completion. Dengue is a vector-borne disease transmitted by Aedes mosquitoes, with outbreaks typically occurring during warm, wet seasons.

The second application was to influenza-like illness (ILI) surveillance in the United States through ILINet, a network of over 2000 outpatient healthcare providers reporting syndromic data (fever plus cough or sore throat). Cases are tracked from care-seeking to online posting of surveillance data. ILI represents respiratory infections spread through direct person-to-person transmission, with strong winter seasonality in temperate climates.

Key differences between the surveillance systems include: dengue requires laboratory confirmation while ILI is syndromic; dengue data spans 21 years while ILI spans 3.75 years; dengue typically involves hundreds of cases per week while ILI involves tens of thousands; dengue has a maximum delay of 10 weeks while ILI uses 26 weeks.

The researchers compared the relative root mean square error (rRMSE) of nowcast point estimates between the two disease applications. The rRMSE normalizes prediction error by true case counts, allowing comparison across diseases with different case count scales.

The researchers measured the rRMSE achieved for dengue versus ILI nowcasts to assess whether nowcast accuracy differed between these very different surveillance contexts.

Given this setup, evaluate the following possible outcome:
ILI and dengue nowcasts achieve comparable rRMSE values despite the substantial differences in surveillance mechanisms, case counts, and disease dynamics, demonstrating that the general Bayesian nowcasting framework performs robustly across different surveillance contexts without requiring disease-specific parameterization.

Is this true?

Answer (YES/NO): NO